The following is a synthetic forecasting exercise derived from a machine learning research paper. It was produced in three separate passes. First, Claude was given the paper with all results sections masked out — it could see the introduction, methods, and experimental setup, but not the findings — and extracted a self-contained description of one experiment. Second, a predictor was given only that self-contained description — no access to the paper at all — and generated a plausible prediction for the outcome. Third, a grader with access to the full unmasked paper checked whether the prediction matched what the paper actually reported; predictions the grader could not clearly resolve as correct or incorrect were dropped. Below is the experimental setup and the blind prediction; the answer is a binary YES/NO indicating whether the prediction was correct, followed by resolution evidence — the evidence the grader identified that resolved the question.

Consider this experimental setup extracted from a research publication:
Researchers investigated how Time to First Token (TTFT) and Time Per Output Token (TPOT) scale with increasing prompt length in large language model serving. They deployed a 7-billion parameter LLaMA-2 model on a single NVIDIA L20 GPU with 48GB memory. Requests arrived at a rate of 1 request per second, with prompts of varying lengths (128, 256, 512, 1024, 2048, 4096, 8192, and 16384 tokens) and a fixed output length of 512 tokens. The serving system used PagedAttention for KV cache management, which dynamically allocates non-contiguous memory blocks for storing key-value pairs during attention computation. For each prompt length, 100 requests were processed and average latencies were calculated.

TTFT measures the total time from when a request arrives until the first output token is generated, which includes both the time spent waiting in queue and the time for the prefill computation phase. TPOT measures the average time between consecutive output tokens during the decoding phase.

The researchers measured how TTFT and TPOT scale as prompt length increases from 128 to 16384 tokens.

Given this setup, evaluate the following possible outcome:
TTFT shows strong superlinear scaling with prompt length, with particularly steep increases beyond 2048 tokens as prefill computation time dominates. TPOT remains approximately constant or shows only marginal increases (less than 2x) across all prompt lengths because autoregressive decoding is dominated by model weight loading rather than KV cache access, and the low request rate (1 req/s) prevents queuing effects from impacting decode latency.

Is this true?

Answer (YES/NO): NO